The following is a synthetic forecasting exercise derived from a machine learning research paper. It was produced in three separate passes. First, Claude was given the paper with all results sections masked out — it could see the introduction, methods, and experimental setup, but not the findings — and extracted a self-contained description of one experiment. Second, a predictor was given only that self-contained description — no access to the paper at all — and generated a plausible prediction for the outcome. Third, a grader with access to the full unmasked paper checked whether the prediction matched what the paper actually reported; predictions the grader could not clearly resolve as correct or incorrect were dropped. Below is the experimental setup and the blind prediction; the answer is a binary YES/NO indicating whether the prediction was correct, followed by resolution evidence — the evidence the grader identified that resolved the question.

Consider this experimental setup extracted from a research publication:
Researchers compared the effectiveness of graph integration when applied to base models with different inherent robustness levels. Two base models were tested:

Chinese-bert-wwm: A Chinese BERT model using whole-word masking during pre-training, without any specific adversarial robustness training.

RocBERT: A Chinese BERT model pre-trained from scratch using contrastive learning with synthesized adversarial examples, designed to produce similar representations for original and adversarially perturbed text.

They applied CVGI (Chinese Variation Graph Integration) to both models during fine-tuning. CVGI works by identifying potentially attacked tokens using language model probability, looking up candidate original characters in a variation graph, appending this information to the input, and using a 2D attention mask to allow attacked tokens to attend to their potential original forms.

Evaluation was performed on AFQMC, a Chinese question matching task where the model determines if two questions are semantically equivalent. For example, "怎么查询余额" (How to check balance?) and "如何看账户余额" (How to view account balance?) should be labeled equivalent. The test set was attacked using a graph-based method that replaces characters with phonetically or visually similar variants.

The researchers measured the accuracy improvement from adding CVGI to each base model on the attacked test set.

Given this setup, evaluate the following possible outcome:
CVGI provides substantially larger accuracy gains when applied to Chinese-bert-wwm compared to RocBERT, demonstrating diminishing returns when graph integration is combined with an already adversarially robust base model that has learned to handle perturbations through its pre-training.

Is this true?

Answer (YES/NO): YES